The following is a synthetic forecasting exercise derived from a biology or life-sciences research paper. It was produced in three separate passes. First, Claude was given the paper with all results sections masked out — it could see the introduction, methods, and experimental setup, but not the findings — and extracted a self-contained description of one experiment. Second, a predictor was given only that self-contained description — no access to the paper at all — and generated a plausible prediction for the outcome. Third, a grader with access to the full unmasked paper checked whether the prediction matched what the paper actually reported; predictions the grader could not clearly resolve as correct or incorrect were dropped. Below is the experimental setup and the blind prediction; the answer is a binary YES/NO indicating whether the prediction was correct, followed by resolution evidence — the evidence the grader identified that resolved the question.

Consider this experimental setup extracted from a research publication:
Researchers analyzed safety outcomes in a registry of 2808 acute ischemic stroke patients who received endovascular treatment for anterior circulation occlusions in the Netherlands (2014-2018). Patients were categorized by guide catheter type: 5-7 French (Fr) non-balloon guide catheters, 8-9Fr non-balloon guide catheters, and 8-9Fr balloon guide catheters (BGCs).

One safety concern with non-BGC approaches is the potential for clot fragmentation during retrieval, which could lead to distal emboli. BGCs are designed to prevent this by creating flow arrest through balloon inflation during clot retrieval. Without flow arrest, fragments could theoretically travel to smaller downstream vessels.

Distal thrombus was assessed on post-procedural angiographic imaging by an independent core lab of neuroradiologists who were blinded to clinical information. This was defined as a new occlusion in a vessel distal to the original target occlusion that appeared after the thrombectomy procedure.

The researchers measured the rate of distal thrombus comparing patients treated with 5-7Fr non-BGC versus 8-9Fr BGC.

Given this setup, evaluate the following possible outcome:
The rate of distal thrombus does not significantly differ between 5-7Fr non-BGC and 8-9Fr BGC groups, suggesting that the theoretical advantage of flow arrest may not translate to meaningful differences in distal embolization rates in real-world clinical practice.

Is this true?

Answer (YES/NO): YES